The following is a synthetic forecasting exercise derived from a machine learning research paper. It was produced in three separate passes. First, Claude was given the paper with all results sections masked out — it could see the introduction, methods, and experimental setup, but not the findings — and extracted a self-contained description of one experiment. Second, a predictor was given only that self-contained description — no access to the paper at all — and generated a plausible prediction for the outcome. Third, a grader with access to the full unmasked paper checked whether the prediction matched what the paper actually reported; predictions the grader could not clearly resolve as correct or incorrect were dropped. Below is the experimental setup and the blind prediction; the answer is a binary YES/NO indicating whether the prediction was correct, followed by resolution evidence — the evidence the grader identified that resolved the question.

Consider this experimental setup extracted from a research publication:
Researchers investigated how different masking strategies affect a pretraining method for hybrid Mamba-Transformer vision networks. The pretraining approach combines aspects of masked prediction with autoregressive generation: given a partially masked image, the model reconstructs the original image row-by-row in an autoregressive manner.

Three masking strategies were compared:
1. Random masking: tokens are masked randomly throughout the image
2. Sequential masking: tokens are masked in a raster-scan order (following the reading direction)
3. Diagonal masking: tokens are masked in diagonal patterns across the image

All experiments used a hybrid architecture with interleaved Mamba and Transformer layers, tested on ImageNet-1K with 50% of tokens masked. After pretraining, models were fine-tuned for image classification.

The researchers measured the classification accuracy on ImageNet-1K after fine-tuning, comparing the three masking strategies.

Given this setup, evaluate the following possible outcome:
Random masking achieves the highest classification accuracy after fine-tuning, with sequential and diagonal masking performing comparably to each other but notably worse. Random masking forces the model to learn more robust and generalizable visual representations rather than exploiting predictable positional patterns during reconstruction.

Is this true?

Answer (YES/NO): YES